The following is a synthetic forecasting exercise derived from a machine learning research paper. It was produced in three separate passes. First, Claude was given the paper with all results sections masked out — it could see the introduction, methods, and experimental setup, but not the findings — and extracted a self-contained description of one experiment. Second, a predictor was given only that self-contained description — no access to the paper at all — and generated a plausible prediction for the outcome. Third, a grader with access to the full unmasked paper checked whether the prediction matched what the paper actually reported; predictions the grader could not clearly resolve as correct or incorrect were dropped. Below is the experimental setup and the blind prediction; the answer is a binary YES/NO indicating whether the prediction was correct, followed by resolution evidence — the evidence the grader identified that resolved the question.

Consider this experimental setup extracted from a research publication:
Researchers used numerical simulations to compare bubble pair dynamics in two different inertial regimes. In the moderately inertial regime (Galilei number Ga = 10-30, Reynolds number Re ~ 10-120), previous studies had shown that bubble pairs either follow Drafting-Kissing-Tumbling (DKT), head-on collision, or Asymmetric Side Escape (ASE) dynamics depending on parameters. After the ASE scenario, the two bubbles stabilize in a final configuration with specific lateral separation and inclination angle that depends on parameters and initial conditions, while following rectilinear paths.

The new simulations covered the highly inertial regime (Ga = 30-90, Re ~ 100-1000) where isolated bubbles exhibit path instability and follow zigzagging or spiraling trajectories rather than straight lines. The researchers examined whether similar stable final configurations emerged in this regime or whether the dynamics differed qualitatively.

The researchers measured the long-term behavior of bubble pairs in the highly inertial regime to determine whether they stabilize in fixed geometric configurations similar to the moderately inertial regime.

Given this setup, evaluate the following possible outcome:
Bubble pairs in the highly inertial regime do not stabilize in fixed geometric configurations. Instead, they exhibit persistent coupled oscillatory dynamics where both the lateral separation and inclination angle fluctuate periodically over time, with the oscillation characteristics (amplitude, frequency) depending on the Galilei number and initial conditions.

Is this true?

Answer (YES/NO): NO